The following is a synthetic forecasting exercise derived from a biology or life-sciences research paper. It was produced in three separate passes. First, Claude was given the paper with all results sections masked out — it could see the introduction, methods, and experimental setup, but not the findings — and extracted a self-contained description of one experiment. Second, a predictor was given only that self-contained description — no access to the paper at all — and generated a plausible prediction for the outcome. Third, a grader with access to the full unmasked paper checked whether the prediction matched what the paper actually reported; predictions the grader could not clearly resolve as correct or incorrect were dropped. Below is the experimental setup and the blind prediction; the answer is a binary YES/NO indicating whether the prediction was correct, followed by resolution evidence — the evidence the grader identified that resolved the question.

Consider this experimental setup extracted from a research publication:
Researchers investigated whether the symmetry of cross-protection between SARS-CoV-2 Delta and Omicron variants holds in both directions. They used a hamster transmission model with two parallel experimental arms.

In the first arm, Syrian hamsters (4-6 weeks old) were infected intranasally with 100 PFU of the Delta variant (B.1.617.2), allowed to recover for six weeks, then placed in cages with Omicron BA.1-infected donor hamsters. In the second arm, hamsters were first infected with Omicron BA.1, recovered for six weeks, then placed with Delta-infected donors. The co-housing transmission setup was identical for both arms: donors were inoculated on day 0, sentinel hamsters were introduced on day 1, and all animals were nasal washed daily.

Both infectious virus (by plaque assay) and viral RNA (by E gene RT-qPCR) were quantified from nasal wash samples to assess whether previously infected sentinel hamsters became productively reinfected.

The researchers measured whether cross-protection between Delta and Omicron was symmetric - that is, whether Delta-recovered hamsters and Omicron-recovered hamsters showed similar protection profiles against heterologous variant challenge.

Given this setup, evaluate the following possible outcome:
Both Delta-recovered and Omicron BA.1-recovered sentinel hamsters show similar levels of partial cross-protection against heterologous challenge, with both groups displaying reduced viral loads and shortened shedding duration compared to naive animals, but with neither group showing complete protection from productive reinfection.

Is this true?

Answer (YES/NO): NO